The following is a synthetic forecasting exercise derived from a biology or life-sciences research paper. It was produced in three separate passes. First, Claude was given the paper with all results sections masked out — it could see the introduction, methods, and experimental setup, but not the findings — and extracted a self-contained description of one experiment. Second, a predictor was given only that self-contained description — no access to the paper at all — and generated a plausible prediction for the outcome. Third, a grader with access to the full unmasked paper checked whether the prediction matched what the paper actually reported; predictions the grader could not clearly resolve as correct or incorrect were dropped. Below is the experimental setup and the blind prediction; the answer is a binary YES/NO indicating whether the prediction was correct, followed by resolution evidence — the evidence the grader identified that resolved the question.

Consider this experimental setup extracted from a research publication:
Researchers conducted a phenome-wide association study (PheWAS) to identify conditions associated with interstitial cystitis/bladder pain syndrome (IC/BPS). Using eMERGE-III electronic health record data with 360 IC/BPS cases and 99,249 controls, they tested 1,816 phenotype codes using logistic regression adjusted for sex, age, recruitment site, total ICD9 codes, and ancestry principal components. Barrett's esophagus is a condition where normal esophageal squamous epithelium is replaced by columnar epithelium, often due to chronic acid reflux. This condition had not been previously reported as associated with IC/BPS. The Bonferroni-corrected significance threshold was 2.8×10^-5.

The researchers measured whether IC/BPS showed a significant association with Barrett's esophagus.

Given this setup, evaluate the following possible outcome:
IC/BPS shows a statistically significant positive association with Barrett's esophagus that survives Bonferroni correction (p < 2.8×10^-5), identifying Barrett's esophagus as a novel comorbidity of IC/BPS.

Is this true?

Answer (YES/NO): YES